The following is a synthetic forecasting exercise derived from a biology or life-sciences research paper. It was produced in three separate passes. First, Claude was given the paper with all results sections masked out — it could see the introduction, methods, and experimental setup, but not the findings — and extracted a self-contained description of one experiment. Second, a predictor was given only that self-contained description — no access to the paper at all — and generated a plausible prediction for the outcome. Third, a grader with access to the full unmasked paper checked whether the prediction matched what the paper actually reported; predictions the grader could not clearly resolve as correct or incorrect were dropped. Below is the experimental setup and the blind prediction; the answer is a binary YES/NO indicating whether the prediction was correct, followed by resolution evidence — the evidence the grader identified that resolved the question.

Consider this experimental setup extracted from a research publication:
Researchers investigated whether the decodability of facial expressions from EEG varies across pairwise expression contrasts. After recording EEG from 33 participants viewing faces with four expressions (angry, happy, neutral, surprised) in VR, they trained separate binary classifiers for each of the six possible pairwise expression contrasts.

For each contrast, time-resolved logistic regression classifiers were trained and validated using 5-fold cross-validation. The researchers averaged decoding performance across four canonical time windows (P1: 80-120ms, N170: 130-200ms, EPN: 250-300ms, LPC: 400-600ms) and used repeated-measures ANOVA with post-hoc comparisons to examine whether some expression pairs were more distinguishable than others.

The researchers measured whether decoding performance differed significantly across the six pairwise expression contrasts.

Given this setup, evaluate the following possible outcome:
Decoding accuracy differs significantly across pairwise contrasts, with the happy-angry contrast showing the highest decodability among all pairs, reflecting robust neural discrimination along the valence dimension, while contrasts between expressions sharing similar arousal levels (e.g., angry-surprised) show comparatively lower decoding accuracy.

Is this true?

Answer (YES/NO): NO